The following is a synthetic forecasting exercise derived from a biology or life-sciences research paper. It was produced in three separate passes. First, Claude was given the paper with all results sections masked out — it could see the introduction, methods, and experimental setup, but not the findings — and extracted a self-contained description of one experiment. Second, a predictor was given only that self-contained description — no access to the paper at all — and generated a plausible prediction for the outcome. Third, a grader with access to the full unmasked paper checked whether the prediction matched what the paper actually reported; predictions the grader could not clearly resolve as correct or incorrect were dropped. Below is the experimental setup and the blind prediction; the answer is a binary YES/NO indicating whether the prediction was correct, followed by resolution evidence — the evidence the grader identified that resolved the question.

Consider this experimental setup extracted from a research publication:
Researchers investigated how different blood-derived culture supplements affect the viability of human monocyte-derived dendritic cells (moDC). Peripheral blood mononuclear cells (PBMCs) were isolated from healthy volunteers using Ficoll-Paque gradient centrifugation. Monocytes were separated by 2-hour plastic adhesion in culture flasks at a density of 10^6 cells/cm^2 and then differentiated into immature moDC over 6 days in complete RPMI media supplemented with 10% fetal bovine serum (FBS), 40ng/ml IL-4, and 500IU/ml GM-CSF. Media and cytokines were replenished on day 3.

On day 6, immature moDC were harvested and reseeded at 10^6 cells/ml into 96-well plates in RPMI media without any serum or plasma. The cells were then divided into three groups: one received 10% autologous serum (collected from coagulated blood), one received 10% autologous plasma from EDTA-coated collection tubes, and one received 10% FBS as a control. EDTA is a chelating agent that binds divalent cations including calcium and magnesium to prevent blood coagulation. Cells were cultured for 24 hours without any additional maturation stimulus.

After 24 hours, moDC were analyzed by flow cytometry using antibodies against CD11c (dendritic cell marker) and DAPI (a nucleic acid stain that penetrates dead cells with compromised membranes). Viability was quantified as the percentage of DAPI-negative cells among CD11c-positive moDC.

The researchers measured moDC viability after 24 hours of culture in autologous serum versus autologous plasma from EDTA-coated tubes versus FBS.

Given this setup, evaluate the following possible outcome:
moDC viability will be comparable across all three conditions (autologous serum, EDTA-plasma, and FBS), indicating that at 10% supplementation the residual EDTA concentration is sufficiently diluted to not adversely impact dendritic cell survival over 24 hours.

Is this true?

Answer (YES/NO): NO